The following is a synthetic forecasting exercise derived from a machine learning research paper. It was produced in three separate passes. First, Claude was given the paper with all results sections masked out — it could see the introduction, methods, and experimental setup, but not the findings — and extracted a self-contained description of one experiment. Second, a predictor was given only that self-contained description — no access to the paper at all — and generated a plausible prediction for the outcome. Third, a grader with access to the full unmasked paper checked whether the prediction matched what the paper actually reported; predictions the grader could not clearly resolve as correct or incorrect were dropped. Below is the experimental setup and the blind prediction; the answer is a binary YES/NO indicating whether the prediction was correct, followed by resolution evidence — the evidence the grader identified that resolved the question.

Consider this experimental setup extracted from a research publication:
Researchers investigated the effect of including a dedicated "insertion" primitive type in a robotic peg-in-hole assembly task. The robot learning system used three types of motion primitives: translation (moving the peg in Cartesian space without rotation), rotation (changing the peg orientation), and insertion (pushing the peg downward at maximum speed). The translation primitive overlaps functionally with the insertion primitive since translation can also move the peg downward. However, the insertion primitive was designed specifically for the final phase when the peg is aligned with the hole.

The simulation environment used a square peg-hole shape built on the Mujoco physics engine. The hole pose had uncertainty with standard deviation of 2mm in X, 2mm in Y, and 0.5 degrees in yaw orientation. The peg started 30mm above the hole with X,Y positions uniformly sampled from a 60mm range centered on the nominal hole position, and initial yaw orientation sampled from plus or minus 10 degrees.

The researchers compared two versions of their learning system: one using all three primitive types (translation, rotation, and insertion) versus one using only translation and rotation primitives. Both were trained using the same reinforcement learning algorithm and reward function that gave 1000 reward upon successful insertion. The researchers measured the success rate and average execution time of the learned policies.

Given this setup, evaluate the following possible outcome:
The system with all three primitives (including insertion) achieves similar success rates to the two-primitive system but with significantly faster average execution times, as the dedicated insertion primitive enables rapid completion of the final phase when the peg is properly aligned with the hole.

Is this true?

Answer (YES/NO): NO